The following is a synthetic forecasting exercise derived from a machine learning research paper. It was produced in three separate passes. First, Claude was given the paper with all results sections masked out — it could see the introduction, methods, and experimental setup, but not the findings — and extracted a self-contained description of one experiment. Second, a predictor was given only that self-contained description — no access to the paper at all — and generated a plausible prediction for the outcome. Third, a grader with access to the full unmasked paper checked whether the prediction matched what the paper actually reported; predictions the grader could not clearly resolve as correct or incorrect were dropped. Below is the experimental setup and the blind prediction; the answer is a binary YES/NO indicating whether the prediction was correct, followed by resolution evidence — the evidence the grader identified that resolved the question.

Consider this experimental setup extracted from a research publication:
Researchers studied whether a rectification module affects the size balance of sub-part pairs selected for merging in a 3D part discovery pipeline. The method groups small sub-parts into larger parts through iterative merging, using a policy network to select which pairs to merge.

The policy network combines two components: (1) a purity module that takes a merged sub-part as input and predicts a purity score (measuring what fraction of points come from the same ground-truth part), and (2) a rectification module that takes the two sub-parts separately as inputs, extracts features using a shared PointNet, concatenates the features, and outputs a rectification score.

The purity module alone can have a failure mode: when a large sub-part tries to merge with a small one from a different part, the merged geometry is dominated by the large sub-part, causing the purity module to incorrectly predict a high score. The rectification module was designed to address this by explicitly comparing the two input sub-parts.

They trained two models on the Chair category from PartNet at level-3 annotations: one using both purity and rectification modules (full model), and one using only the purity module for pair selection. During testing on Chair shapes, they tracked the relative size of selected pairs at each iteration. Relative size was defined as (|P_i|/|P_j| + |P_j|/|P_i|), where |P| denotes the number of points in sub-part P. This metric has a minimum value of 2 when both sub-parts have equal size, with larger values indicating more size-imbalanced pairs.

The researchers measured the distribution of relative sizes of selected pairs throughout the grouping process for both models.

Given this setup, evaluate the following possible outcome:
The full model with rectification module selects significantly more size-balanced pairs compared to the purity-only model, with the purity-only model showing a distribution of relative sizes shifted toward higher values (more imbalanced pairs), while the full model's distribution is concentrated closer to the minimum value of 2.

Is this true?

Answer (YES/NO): YES